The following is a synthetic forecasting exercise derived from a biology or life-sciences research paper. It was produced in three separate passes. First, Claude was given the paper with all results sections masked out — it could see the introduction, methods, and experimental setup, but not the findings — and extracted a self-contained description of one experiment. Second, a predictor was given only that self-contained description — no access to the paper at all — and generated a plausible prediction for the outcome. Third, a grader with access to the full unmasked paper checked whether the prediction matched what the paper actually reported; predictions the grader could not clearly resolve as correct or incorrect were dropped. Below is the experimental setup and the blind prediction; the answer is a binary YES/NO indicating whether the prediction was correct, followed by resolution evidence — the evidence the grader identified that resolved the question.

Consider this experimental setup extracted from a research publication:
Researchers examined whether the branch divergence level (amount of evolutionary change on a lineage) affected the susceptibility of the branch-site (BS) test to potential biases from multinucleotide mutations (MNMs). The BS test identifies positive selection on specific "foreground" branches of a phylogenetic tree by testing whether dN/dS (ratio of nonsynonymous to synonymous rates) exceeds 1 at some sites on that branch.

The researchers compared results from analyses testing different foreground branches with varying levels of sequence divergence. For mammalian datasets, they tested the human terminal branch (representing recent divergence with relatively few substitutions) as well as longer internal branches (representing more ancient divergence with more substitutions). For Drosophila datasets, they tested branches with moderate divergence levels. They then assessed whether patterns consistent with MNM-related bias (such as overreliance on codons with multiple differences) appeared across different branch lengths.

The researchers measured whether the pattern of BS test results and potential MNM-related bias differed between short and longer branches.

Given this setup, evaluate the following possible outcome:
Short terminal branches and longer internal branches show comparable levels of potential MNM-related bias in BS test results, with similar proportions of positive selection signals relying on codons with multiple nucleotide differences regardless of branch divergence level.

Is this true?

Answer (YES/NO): YES